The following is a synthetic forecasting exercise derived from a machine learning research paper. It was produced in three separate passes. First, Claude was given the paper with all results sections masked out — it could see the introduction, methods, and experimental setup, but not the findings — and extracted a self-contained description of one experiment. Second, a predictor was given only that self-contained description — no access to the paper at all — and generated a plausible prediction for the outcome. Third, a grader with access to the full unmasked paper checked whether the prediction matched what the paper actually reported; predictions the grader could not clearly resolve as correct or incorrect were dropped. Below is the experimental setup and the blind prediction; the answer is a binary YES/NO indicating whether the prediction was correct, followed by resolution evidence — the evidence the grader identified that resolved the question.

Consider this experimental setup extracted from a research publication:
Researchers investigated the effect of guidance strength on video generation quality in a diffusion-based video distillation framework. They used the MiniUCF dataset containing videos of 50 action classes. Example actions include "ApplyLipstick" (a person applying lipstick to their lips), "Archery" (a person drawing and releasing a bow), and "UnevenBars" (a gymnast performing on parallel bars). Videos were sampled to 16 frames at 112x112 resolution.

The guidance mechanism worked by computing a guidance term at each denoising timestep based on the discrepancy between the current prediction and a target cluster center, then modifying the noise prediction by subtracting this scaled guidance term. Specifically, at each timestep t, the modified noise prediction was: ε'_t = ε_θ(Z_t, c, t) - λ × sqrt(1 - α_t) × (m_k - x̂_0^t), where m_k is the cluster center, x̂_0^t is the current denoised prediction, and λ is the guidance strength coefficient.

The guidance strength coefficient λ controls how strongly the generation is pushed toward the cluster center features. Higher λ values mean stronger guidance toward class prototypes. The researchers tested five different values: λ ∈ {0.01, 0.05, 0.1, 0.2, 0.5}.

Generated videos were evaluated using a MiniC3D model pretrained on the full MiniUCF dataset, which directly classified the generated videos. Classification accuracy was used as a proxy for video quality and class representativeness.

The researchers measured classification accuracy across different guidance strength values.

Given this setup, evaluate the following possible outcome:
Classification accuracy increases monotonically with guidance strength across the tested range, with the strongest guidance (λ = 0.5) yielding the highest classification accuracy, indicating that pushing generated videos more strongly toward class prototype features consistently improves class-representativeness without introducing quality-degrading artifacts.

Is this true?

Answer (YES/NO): NO